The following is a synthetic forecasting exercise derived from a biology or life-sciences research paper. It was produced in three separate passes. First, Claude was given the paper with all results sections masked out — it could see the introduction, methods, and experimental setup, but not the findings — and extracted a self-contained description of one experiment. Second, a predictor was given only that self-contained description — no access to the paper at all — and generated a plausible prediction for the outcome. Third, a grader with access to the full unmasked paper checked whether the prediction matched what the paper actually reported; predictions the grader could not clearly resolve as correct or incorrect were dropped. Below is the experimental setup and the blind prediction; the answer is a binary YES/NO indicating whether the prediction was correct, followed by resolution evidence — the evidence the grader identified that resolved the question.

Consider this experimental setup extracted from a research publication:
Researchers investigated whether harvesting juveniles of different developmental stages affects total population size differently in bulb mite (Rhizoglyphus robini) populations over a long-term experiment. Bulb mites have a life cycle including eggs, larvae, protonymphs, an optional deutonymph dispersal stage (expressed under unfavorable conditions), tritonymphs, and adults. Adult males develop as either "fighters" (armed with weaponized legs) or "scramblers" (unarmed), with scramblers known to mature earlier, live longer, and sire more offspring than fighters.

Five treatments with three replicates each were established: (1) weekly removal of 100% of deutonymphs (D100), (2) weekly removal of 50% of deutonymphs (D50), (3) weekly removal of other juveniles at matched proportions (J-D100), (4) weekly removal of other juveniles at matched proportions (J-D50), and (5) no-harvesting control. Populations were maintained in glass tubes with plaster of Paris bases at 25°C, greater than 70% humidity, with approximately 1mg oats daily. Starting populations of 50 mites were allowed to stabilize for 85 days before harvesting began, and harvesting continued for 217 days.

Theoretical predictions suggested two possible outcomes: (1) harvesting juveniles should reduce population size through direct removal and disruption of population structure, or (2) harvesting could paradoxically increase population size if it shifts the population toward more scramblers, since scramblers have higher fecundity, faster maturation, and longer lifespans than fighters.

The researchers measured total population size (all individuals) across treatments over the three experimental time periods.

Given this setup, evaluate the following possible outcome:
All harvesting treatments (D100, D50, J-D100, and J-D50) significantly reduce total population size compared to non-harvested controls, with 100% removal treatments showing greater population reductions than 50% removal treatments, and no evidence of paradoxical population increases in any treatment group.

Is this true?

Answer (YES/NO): NO